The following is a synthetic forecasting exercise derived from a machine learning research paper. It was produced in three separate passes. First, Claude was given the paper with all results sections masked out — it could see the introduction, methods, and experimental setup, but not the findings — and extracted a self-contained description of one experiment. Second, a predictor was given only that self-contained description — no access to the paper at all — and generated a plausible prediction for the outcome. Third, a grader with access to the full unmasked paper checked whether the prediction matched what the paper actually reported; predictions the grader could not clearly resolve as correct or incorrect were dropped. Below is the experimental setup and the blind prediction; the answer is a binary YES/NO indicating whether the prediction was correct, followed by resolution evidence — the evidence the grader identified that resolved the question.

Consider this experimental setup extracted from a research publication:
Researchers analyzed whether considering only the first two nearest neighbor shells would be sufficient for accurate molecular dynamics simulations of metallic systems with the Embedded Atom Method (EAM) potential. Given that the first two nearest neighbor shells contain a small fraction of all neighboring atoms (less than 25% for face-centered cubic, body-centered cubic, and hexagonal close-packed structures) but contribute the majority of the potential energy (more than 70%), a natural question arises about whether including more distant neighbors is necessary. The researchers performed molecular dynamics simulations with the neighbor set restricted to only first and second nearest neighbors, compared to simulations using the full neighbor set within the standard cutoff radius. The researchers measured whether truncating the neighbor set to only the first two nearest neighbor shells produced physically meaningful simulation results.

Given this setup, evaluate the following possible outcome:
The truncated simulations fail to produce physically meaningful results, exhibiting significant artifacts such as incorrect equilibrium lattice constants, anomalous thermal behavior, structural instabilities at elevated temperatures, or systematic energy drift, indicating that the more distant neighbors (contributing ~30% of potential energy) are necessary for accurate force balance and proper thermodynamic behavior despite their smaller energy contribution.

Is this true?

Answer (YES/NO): YES